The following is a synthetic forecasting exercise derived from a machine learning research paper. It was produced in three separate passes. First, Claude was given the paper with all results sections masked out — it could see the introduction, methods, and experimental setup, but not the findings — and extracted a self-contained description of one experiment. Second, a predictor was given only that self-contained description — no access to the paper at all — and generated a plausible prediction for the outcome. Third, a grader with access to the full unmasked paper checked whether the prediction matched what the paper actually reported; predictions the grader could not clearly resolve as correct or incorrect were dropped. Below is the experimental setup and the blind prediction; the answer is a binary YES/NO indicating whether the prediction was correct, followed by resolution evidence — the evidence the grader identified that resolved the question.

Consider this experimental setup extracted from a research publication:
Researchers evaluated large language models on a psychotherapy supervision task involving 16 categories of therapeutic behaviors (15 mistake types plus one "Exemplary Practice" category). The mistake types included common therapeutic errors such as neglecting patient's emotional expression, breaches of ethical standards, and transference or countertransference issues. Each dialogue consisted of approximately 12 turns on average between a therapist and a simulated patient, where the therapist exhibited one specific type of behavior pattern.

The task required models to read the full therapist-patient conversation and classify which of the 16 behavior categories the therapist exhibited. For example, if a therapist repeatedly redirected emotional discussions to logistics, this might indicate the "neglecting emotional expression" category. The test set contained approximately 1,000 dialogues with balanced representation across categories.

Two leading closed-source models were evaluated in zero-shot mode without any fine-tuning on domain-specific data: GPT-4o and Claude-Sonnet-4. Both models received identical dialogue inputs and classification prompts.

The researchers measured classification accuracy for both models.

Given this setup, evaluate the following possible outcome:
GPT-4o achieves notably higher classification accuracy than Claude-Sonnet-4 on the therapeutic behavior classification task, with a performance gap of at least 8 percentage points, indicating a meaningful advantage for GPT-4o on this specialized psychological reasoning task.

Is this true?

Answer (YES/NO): NO